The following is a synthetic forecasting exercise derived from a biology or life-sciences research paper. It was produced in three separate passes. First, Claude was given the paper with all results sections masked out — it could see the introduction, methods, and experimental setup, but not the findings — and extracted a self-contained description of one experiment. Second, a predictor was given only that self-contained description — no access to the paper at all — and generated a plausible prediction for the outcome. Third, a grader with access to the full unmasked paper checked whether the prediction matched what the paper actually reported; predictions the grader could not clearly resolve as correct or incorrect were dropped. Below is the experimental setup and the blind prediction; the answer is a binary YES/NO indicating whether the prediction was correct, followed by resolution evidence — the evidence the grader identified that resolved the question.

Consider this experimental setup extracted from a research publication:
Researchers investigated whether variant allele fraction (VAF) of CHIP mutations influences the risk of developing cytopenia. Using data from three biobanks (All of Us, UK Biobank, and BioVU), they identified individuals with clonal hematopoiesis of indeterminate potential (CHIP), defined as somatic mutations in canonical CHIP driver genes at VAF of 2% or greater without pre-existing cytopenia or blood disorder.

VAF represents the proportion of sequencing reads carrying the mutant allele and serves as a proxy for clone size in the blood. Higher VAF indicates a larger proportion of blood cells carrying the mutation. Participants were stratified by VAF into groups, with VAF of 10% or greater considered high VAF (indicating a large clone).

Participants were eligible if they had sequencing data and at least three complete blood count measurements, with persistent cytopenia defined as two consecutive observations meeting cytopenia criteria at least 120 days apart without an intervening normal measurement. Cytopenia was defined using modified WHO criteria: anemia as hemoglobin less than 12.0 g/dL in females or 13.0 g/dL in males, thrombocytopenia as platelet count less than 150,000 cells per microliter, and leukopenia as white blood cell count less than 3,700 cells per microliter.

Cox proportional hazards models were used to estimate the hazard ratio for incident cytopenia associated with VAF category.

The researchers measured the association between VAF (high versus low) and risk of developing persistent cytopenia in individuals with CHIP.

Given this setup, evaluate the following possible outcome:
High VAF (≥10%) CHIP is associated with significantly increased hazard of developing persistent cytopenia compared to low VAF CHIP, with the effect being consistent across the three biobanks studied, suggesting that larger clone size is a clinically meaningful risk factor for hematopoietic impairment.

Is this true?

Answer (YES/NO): NO